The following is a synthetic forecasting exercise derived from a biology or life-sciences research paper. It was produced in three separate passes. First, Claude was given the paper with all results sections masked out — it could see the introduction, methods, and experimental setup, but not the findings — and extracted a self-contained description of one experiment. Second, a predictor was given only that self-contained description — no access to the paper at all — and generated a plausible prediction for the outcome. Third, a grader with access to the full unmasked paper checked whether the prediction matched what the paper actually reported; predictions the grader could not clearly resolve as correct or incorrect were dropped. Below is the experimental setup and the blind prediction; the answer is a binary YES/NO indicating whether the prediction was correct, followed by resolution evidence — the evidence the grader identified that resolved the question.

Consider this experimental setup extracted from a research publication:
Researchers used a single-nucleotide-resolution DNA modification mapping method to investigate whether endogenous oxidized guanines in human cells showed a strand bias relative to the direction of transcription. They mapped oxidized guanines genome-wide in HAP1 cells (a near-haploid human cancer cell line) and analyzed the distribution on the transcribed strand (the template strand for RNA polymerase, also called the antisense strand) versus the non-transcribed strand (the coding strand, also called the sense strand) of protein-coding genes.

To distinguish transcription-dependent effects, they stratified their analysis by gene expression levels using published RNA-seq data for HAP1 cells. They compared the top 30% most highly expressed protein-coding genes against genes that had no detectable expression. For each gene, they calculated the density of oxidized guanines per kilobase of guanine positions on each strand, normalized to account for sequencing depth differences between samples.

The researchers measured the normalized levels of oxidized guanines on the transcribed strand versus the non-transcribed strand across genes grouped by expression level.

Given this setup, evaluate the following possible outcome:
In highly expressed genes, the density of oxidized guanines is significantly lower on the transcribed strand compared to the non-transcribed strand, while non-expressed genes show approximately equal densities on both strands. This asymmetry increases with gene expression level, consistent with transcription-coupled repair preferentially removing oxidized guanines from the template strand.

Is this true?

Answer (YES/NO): YES